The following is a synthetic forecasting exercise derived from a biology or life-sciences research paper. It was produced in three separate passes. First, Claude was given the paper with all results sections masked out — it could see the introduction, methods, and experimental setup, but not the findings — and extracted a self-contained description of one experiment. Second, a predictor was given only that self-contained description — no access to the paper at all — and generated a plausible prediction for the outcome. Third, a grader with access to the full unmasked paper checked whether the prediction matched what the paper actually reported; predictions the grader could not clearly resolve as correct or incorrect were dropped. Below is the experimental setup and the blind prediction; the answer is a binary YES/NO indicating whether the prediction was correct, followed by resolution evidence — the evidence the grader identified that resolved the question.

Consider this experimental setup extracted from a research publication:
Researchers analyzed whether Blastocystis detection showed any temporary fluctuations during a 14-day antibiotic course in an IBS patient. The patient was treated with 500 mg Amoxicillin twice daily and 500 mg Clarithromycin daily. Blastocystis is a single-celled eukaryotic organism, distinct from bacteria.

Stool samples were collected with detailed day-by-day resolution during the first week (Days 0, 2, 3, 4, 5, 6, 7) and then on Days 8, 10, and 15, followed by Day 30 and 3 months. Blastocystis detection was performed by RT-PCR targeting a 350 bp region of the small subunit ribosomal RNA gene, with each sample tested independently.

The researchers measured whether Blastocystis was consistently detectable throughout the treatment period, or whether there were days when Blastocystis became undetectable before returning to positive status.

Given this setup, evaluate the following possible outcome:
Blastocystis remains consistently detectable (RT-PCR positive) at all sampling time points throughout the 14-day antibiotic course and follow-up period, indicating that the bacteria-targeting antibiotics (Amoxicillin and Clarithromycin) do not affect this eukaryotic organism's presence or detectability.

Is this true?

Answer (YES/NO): NO